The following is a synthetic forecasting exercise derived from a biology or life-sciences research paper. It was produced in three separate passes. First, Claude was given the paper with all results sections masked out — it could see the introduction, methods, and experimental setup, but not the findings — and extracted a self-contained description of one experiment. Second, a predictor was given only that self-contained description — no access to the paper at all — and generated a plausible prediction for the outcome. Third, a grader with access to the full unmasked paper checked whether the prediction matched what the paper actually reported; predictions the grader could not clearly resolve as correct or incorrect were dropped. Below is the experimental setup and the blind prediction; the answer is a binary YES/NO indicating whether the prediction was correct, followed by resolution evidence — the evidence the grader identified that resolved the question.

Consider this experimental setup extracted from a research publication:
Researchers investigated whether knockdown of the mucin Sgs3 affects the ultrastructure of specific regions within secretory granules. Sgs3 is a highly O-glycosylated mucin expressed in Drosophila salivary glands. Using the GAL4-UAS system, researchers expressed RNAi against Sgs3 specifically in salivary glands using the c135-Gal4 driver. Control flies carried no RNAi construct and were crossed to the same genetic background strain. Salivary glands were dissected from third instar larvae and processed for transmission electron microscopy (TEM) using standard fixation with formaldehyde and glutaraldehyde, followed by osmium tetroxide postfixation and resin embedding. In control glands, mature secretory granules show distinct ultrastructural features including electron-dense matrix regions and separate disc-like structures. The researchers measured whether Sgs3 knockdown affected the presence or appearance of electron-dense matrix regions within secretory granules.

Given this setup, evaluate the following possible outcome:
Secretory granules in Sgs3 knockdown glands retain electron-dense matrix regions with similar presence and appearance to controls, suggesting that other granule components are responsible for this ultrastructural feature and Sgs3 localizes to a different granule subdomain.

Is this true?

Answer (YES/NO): YES